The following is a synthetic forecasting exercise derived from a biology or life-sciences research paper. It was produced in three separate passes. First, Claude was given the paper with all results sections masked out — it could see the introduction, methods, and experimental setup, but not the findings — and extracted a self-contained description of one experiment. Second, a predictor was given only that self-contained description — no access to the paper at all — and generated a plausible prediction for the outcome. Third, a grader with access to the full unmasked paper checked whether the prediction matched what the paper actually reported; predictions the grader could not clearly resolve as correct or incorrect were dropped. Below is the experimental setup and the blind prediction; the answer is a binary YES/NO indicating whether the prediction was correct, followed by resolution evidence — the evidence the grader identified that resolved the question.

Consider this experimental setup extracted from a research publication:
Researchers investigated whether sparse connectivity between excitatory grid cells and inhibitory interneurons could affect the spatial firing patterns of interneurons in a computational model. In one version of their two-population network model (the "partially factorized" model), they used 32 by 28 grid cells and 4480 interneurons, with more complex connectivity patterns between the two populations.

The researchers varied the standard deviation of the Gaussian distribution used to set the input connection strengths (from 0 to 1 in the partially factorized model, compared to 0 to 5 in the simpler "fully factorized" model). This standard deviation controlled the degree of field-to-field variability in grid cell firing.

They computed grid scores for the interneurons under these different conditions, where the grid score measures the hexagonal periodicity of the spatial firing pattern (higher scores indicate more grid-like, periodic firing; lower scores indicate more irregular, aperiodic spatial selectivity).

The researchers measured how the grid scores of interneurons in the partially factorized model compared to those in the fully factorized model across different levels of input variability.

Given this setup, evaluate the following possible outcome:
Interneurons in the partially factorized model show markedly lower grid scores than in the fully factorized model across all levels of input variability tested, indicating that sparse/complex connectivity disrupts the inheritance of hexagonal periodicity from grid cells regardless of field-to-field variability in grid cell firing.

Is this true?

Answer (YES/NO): YES